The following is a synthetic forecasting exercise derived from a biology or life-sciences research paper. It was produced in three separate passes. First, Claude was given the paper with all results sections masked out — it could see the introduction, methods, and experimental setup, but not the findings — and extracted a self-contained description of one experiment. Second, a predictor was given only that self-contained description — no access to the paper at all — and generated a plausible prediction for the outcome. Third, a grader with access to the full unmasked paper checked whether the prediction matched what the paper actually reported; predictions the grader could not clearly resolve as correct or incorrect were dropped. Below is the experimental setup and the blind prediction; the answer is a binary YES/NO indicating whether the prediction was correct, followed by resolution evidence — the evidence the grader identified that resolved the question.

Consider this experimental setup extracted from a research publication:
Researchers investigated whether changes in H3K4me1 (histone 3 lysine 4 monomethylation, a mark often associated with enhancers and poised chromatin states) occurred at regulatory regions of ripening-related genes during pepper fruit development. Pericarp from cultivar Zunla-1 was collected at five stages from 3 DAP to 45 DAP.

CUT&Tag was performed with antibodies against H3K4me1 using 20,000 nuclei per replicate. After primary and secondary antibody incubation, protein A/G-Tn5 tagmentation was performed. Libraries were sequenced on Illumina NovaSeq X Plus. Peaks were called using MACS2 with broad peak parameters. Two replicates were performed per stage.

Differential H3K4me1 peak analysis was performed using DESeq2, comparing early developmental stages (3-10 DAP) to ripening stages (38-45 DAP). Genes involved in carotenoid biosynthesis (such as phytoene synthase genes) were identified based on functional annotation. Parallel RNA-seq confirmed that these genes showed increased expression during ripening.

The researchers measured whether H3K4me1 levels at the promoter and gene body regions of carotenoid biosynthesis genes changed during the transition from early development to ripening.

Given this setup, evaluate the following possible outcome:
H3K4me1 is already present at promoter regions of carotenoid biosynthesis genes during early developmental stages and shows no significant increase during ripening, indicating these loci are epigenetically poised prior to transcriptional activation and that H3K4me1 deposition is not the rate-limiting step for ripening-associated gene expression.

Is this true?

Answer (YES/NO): YES